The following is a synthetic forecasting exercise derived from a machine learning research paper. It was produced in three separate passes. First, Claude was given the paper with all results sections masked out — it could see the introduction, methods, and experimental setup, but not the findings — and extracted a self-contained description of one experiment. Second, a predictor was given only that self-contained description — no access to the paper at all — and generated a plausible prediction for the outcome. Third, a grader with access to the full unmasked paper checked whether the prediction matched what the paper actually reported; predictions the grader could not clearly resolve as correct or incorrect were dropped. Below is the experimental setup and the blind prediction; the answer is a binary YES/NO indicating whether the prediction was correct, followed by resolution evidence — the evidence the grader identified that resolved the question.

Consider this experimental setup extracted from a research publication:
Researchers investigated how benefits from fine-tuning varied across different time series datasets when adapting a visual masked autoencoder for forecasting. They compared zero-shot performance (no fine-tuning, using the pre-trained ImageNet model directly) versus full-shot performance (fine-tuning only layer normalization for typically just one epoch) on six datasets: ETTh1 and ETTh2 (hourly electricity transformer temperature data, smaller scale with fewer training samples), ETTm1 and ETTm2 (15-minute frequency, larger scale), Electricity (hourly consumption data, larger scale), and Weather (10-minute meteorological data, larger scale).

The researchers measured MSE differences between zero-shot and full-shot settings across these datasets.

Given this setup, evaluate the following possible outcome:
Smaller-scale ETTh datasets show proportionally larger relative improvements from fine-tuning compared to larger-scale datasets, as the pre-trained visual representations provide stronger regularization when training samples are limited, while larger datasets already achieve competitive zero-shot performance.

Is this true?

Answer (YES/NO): NO